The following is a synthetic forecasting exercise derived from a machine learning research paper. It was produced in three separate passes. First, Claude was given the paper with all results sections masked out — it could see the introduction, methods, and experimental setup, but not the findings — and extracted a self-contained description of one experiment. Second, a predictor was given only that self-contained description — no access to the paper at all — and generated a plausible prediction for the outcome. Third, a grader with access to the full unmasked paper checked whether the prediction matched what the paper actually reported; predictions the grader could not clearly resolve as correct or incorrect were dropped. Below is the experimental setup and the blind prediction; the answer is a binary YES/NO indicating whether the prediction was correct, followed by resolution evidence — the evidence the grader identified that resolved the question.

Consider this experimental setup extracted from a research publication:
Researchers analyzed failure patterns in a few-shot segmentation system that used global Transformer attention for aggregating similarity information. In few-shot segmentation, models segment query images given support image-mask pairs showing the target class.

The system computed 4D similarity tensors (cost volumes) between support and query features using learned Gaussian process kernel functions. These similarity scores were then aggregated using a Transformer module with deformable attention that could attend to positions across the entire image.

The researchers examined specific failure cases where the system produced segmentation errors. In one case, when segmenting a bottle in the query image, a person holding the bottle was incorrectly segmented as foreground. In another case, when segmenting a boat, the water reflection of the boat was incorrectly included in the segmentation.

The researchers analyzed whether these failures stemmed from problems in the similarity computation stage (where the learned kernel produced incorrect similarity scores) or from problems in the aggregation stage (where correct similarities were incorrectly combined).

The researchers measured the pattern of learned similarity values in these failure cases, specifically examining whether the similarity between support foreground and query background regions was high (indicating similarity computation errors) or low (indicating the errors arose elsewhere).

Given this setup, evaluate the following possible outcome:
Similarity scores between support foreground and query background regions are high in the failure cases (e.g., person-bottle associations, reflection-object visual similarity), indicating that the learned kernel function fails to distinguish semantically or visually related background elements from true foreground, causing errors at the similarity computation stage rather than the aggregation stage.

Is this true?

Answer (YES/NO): NO